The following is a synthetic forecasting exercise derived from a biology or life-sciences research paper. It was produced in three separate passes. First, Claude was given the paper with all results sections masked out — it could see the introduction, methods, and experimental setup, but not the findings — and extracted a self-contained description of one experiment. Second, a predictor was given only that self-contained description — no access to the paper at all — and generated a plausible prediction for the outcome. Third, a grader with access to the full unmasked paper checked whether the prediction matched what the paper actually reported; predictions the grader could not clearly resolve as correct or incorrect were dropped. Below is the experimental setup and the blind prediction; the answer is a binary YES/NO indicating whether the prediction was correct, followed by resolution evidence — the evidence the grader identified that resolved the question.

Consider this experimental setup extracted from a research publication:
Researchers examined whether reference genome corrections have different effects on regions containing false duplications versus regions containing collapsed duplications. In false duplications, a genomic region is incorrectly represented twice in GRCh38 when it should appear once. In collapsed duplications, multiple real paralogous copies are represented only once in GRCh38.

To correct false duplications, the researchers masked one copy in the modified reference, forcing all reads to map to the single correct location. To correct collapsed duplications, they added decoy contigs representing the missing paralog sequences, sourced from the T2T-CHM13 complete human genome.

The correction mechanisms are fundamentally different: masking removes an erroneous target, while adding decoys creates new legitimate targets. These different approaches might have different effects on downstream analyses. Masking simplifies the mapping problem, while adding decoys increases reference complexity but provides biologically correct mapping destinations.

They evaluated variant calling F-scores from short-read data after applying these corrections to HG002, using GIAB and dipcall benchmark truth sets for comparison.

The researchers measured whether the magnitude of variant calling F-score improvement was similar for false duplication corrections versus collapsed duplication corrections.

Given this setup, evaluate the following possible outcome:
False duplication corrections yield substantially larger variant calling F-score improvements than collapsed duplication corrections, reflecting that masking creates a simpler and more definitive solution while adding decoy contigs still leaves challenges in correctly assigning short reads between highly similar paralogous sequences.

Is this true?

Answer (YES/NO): YES